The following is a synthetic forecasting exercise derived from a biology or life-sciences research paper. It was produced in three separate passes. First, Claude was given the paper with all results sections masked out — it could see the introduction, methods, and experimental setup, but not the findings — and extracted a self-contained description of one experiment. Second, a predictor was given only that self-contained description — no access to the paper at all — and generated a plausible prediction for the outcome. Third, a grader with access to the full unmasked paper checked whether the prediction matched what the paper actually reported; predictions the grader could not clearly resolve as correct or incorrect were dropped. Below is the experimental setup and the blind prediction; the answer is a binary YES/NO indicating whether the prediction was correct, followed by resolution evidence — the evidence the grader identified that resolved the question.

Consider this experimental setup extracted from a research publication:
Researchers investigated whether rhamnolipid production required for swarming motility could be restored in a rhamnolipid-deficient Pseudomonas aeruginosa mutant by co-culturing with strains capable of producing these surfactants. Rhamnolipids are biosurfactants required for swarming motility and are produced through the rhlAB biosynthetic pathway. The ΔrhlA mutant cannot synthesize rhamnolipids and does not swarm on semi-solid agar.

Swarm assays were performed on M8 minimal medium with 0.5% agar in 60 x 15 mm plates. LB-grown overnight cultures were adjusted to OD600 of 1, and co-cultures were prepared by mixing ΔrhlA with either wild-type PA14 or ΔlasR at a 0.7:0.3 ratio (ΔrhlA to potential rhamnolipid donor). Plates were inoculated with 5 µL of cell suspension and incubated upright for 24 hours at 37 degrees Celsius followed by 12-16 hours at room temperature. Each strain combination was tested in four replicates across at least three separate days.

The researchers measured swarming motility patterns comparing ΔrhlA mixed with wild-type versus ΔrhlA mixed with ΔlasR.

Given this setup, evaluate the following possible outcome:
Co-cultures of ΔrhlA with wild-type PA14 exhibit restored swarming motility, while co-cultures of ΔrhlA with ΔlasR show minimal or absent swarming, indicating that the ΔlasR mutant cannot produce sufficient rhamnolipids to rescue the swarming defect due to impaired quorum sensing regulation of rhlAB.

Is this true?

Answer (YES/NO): NO